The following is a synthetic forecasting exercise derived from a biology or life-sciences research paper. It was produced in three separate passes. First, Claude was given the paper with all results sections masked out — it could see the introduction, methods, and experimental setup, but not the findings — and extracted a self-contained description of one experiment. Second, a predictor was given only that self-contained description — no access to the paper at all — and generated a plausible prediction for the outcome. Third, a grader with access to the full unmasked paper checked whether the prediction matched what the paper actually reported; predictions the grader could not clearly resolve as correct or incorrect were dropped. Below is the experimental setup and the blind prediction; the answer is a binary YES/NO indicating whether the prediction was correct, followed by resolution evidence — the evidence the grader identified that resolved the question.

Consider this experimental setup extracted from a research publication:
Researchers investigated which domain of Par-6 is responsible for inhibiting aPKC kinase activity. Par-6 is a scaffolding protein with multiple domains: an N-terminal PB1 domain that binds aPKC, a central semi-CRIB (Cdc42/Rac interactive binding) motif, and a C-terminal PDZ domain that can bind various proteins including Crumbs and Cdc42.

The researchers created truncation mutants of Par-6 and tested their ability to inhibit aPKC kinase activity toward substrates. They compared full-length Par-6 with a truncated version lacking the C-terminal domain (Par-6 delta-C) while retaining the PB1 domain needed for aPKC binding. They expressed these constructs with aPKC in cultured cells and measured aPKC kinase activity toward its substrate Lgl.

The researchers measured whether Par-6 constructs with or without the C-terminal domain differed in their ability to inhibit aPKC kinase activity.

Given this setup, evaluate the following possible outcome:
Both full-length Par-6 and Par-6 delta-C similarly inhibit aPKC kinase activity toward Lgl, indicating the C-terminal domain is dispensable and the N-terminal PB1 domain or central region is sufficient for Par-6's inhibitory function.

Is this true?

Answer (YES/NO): NO